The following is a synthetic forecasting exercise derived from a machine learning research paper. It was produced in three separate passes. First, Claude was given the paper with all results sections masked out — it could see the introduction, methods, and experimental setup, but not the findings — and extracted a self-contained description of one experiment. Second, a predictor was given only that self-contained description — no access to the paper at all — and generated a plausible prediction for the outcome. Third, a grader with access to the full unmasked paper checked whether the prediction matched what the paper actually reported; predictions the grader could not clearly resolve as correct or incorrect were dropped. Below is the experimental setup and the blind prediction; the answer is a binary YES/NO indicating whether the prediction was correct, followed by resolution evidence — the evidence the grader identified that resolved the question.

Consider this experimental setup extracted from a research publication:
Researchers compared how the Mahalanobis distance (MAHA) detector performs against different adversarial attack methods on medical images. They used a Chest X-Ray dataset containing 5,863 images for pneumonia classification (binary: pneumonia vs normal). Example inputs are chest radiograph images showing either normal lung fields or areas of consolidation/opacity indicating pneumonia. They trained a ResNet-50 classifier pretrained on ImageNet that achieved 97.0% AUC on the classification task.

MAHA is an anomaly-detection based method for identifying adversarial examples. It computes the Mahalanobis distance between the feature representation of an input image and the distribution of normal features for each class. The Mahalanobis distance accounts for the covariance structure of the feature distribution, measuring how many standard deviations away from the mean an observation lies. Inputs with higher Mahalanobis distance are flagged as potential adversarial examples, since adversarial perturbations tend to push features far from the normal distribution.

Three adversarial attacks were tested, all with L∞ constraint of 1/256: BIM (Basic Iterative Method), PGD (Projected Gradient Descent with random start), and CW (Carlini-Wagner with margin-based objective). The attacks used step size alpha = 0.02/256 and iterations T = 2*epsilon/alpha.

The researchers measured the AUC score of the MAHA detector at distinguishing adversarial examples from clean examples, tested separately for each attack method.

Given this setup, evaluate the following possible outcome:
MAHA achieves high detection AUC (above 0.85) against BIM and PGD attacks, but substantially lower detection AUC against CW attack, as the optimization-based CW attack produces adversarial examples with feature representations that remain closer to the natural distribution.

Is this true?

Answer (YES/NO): NO